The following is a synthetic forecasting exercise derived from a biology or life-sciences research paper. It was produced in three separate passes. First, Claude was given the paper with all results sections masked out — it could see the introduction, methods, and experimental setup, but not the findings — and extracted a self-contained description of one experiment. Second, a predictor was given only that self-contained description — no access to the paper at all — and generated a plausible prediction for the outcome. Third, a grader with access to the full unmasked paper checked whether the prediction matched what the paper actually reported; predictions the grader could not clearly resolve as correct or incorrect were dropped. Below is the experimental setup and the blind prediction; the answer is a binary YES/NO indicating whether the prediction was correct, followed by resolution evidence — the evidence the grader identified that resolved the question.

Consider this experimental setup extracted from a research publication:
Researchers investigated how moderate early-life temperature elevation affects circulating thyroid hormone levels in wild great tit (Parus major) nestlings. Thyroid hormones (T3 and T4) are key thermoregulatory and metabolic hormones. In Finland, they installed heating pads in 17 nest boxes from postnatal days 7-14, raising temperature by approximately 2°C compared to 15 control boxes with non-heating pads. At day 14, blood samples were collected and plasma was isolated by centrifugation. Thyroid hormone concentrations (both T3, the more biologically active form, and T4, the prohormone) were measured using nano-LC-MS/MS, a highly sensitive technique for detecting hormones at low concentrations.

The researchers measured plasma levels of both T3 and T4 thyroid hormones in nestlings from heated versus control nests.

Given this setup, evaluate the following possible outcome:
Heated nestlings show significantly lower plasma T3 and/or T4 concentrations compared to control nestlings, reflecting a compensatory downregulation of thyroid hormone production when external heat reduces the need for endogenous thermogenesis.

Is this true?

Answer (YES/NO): NO